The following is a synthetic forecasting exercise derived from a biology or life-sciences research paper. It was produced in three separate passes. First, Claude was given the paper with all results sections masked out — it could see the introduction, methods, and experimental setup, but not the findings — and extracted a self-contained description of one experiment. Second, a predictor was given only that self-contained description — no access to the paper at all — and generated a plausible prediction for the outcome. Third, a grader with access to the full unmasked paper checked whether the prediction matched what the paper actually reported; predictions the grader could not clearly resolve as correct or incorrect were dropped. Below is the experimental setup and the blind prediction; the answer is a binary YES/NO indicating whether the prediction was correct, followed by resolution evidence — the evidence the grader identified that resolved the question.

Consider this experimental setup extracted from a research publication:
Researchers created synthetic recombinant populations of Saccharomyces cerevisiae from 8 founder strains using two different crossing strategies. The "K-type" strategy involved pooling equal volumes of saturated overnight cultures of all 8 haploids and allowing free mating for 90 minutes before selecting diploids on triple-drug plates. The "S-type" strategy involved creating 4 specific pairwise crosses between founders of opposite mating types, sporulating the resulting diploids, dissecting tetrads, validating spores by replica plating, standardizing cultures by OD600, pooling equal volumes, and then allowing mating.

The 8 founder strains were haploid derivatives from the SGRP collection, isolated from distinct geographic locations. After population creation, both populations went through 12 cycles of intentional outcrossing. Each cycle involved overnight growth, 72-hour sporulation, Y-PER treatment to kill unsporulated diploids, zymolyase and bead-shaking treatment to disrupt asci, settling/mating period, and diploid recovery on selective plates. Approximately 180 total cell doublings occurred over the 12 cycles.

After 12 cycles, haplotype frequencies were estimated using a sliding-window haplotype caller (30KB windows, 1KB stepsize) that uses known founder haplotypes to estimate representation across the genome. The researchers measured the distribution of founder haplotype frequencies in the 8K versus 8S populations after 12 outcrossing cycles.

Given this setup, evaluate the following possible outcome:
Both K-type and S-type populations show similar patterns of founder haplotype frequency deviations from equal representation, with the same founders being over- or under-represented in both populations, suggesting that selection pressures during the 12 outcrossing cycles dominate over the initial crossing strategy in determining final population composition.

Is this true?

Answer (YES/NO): NO